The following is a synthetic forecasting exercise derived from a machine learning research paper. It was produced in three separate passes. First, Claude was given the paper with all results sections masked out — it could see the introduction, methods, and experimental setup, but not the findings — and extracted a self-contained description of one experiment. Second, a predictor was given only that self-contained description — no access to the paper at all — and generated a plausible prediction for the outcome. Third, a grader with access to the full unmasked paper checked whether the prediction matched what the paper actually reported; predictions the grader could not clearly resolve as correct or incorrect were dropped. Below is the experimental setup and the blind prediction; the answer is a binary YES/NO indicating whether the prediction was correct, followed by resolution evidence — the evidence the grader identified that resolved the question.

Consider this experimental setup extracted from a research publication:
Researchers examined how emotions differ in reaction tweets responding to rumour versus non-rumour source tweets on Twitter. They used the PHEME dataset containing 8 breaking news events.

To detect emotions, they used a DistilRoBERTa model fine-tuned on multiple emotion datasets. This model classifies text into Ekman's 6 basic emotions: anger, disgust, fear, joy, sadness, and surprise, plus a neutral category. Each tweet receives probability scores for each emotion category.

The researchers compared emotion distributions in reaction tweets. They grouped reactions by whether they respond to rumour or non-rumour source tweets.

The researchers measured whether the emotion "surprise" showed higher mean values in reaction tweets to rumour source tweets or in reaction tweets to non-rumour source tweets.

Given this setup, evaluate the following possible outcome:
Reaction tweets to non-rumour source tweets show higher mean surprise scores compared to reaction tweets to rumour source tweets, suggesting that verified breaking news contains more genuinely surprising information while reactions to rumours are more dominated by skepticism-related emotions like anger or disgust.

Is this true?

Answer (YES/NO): NO